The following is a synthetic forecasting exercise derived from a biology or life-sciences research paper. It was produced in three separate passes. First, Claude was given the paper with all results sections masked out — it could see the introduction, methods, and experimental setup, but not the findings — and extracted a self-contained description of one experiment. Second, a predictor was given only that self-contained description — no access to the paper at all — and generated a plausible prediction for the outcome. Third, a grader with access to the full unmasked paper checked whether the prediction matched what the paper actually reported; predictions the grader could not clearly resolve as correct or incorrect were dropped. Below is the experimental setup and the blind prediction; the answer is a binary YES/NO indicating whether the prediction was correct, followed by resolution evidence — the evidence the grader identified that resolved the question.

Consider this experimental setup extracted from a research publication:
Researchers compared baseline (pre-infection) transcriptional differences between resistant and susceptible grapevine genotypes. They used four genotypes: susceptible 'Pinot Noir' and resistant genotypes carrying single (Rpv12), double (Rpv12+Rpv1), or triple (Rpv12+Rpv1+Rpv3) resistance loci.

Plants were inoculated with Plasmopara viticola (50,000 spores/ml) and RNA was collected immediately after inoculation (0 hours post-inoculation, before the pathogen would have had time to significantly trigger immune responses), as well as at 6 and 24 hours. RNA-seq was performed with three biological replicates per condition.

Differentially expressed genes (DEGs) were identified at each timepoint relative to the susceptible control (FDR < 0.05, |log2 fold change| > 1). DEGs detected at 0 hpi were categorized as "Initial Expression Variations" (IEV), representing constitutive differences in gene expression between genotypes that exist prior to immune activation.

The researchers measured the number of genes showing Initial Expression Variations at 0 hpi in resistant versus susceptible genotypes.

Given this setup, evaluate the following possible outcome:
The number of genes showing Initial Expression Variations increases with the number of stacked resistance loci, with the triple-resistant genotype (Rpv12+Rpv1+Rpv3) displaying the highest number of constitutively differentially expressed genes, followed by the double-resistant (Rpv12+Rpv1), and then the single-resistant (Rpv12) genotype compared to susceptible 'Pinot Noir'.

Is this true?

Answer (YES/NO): NO